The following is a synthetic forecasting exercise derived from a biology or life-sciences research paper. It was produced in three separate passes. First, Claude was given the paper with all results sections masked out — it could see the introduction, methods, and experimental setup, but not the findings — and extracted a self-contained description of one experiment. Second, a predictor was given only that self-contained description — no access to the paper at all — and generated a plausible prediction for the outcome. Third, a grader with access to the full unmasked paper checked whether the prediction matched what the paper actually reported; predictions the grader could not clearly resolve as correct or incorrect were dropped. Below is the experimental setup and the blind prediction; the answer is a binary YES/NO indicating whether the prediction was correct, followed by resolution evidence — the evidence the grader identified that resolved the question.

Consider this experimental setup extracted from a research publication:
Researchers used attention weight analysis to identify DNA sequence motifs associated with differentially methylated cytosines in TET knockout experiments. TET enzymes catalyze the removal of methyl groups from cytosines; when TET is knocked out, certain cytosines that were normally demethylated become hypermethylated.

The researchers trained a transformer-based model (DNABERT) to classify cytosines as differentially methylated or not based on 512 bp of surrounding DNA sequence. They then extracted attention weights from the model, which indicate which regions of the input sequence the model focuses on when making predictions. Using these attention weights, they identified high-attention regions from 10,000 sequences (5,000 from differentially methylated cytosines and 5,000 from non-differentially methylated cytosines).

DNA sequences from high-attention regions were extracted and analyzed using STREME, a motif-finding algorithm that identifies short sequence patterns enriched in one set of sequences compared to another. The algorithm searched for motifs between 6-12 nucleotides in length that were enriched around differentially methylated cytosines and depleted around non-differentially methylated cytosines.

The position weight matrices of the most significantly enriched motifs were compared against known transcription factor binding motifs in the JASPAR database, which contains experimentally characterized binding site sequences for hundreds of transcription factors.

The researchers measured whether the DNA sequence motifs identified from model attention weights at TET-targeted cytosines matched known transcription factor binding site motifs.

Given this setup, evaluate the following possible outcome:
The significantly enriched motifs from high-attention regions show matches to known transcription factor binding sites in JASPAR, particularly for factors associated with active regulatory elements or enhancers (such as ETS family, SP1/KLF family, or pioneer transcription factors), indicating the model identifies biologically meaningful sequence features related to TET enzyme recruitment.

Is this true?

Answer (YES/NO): NO